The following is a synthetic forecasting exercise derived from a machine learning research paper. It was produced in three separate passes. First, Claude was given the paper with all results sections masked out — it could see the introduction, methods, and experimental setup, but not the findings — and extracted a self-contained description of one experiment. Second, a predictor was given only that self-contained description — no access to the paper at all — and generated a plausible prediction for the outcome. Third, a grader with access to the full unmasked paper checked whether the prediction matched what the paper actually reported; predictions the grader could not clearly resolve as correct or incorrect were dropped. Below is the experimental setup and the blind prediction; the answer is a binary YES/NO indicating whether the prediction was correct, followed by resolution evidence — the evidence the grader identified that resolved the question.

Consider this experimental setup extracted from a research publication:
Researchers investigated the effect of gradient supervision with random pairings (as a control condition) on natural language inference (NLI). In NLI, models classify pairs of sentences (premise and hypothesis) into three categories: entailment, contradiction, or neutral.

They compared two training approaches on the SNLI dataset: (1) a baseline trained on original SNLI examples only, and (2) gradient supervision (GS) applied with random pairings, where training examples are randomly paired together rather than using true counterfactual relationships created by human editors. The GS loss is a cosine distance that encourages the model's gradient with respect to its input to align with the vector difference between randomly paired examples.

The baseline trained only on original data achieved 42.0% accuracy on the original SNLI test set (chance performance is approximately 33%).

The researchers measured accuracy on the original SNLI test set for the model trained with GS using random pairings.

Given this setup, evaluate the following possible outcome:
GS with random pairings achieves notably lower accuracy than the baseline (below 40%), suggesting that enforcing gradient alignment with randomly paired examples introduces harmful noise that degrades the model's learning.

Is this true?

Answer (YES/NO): NO